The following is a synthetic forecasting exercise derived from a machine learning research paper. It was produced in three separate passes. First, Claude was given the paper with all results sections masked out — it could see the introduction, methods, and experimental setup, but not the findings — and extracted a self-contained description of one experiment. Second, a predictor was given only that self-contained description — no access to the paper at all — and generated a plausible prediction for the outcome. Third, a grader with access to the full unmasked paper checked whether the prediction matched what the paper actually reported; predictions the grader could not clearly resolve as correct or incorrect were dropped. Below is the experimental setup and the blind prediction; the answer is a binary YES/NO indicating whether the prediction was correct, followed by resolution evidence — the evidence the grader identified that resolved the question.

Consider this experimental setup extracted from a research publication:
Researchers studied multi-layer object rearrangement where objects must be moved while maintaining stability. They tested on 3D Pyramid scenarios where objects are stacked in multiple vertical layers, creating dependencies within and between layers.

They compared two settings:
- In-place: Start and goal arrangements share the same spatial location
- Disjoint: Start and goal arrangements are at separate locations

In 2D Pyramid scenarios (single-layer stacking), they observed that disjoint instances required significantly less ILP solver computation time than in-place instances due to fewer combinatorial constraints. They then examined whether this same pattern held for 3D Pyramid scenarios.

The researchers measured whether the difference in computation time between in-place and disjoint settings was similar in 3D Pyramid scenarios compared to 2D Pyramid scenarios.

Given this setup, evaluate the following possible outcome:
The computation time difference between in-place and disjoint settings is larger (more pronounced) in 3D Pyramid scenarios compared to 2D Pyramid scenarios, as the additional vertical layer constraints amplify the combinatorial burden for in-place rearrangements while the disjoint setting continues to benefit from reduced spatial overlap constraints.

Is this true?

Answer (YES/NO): NO